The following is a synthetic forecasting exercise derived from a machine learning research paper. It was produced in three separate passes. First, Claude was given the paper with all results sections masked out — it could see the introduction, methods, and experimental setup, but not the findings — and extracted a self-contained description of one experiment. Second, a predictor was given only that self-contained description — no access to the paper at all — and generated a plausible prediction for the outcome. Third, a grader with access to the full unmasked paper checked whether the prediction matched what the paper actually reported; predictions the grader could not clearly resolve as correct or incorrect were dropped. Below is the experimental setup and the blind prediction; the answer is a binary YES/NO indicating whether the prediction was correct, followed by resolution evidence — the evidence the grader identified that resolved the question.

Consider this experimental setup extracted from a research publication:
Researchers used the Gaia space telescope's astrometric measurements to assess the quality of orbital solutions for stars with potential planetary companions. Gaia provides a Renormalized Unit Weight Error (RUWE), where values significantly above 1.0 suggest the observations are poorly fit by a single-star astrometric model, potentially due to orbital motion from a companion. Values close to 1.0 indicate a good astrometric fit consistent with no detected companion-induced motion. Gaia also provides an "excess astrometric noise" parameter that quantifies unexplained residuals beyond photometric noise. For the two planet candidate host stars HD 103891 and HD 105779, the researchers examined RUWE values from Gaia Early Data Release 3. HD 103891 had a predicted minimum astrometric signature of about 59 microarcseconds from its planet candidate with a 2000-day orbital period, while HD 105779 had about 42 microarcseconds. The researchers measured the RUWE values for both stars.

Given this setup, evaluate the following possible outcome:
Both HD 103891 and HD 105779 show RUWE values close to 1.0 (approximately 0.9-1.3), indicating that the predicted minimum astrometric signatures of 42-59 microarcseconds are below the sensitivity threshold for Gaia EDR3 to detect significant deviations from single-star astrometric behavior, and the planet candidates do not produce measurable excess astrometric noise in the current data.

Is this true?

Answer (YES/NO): NO